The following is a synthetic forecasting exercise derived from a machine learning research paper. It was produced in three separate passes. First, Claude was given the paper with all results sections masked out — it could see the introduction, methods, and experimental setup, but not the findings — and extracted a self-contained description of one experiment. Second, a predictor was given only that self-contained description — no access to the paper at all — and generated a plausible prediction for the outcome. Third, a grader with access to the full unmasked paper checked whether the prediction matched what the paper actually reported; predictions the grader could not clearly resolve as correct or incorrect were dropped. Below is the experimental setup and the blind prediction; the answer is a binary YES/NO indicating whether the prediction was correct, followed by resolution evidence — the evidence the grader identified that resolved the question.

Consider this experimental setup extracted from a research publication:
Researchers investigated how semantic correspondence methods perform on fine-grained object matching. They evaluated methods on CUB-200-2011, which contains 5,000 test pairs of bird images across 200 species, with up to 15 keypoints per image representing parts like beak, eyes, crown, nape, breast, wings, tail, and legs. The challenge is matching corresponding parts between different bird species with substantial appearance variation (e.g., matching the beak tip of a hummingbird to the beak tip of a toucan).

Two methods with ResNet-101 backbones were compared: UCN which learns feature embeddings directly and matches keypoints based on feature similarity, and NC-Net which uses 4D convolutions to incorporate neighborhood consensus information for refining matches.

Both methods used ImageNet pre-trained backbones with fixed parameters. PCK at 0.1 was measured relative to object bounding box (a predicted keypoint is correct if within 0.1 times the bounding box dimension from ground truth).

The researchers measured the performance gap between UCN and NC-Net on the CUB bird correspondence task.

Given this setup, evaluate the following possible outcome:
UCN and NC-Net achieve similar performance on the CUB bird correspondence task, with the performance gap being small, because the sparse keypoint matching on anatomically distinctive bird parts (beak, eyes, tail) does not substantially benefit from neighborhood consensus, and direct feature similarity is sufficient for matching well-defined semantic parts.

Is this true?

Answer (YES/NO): NO